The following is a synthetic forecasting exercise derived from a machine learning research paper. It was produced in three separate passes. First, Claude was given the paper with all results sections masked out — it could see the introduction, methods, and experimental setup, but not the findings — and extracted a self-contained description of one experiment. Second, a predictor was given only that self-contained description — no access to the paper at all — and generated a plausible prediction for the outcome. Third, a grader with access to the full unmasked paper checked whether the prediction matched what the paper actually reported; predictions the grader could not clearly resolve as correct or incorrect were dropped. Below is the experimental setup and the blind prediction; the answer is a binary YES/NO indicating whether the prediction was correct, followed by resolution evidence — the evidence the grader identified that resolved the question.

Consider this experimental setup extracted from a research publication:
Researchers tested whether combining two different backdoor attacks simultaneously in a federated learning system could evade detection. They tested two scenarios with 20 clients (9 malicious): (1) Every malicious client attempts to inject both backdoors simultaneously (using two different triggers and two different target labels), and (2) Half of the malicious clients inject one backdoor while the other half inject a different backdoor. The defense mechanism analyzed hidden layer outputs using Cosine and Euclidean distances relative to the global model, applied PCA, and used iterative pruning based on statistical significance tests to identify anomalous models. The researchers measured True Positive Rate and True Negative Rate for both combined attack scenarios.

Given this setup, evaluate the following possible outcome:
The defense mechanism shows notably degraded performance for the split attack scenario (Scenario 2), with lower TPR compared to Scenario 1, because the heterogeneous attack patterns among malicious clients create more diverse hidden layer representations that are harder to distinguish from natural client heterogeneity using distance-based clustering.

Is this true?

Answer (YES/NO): NO